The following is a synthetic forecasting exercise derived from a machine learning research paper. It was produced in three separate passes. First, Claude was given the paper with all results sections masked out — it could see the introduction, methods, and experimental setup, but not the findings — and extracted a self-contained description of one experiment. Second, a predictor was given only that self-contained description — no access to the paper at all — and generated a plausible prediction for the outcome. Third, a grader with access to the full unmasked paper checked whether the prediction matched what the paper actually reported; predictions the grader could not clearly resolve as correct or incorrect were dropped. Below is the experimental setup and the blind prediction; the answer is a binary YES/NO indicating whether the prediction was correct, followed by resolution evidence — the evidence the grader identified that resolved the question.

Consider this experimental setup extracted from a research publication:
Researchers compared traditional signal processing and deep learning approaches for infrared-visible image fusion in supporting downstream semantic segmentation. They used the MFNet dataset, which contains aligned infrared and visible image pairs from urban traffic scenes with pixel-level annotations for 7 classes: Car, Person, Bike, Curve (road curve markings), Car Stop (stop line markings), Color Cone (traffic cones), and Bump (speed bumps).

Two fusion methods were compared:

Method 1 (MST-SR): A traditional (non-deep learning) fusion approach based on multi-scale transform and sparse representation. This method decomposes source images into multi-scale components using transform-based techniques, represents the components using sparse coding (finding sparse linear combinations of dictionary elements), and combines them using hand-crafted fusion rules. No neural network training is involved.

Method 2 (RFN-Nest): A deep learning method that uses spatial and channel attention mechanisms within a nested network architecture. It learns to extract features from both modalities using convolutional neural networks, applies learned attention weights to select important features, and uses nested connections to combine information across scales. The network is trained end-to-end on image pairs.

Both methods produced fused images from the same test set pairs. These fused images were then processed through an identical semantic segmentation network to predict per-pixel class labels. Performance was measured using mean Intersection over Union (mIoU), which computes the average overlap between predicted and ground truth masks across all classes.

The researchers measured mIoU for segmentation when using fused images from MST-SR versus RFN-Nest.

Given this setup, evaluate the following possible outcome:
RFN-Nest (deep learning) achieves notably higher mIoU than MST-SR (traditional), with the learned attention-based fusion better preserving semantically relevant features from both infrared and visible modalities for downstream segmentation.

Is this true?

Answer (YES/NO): NO